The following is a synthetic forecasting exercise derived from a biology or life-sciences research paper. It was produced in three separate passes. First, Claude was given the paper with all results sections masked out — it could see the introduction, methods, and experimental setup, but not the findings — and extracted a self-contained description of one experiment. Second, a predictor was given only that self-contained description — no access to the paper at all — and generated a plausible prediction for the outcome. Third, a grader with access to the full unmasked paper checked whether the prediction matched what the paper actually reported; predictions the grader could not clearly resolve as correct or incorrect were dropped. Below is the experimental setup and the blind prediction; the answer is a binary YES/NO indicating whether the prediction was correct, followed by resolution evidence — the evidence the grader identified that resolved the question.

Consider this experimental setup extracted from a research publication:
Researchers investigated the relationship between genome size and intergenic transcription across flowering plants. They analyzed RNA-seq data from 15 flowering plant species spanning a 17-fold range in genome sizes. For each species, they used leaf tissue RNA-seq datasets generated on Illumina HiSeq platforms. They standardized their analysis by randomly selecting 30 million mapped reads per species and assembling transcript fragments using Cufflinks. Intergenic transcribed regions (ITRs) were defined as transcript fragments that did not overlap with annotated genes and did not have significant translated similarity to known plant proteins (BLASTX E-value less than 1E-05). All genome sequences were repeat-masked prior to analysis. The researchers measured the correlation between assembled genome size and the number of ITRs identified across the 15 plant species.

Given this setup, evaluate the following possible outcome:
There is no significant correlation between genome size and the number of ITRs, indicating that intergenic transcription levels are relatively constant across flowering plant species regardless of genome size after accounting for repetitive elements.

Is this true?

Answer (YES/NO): NO